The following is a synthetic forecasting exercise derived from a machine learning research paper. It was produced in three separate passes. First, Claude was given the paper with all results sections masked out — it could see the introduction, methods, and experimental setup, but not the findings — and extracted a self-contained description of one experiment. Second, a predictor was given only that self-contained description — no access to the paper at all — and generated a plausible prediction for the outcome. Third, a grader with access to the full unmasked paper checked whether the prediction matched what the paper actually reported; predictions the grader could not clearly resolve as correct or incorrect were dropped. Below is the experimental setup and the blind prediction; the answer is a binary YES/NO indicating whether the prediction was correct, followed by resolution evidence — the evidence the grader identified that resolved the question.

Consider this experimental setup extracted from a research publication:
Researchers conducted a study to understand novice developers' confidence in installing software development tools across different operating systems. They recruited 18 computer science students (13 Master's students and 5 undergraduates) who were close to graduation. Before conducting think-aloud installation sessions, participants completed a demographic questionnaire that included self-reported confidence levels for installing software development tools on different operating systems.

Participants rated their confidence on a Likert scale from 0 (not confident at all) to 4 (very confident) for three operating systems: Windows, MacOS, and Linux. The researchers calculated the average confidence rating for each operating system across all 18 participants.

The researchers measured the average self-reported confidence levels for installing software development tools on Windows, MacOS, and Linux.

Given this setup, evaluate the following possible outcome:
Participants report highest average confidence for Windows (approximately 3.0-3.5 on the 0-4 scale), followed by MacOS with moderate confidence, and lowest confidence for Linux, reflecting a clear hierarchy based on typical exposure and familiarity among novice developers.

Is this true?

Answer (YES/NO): NO